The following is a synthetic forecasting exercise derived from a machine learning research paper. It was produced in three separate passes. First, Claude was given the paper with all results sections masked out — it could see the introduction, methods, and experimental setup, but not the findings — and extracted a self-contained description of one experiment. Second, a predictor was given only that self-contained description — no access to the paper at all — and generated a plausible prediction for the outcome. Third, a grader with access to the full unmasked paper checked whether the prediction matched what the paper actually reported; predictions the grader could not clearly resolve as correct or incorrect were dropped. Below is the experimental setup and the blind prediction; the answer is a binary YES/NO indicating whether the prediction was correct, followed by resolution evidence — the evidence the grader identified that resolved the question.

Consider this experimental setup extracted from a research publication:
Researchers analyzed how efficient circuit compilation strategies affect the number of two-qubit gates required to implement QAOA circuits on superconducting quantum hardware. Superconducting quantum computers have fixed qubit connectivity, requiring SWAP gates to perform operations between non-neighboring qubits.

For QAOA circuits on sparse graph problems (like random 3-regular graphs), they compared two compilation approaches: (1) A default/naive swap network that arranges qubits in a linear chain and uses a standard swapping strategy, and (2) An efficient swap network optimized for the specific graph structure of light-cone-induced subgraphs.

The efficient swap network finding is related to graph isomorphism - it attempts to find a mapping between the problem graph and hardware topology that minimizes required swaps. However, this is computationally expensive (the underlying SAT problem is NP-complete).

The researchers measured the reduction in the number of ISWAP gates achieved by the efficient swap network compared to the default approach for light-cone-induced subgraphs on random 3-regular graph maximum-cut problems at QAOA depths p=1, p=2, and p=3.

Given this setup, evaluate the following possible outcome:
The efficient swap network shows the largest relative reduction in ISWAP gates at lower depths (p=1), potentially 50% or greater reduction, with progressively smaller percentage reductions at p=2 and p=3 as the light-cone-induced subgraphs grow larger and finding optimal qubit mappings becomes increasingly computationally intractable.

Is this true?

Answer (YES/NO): NO